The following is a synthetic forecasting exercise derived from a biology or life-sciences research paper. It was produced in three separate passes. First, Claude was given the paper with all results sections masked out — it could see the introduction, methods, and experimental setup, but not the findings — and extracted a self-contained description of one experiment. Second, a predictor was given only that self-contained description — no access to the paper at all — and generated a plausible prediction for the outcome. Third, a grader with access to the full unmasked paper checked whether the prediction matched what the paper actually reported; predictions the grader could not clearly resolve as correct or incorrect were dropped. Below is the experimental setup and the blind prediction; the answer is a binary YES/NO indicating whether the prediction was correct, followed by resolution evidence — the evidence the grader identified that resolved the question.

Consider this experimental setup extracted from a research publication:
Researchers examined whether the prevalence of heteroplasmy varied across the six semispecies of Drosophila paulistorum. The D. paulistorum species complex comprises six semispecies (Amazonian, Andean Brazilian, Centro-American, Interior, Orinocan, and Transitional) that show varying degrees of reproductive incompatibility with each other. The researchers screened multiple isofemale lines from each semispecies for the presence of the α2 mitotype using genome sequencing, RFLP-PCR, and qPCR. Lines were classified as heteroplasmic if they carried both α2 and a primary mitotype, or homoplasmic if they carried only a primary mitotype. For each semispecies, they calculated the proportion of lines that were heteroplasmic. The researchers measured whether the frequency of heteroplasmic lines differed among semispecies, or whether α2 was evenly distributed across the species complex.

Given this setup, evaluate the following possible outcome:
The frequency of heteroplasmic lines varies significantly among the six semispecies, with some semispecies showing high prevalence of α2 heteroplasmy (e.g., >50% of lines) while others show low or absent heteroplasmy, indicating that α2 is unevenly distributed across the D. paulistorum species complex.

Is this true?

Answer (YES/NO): YES